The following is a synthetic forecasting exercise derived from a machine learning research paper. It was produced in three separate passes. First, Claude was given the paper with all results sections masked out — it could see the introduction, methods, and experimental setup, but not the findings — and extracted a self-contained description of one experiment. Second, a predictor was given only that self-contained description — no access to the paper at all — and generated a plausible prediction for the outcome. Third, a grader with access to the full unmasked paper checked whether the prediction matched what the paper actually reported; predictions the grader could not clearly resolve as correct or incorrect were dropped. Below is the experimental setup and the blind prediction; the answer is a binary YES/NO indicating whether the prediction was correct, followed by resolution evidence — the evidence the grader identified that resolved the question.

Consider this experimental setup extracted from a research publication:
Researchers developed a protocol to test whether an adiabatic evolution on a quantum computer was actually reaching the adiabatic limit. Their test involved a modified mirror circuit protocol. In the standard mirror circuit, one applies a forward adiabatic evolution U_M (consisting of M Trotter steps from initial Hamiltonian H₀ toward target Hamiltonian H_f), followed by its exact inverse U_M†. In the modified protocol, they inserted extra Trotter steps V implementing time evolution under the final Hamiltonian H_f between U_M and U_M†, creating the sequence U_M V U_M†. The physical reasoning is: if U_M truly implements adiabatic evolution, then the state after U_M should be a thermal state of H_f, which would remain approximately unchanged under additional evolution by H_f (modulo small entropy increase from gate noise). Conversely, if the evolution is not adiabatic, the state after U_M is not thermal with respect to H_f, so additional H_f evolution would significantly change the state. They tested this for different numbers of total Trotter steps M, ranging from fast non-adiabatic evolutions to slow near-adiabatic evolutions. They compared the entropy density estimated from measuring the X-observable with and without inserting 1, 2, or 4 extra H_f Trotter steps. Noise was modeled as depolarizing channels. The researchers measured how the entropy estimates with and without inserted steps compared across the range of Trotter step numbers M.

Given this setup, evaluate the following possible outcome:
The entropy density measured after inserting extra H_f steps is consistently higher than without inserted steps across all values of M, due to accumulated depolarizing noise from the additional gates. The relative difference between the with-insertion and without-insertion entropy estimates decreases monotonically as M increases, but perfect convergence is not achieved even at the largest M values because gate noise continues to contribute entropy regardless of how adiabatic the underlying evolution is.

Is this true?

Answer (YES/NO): NO